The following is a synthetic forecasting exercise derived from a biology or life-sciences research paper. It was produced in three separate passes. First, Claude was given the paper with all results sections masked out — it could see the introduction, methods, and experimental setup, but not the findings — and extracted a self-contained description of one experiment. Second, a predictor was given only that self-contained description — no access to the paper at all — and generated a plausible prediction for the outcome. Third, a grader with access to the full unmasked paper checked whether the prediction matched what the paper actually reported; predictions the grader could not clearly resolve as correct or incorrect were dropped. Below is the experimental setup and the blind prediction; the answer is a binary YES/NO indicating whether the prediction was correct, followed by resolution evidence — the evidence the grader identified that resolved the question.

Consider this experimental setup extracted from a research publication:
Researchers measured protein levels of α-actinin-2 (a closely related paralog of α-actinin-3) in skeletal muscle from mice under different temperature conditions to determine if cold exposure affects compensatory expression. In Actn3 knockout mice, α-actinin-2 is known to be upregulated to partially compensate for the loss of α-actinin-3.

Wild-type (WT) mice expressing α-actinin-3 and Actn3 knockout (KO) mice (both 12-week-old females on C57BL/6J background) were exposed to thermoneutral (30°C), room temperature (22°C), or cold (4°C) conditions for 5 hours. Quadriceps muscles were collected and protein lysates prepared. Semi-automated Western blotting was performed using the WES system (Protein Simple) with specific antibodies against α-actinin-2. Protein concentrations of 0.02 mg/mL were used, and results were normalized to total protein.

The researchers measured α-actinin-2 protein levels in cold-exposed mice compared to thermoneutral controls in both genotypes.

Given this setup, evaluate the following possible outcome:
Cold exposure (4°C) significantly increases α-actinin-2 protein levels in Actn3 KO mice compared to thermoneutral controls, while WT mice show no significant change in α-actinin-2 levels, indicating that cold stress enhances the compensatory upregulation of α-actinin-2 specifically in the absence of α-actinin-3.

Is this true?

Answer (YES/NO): NO